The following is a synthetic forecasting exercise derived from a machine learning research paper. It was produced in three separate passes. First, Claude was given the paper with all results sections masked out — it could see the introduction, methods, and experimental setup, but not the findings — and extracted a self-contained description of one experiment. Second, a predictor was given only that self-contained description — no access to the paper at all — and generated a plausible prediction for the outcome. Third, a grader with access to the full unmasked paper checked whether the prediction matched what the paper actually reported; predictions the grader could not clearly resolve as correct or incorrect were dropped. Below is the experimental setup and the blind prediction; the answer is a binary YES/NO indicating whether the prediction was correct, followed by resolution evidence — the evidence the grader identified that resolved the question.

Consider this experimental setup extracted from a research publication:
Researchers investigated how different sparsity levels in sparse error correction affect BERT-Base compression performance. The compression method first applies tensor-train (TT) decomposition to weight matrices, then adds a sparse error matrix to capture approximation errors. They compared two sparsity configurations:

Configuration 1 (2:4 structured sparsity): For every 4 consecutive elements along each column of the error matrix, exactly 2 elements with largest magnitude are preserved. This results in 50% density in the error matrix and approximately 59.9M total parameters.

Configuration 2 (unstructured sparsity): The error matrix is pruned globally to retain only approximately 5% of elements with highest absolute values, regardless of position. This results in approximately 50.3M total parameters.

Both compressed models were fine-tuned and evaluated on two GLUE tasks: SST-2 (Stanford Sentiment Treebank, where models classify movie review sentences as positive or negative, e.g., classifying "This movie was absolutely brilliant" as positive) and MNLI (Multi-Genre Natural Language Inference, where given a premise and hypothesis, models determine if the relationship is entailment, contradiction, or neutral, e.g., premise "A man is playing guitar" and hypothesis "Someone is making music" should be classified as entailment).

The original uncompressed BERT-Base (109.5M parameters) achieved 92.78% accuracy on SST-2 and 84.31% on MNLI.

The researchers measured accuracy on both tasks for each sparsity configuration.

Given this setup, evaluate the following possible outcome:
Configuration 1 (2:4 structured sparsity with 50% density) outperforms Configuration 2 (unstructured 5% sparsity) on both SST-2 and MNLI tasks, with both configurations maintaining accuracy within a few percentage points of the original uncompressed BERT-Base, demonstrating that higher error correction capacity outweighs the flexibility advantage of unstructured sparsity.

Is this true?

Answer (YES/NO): YES